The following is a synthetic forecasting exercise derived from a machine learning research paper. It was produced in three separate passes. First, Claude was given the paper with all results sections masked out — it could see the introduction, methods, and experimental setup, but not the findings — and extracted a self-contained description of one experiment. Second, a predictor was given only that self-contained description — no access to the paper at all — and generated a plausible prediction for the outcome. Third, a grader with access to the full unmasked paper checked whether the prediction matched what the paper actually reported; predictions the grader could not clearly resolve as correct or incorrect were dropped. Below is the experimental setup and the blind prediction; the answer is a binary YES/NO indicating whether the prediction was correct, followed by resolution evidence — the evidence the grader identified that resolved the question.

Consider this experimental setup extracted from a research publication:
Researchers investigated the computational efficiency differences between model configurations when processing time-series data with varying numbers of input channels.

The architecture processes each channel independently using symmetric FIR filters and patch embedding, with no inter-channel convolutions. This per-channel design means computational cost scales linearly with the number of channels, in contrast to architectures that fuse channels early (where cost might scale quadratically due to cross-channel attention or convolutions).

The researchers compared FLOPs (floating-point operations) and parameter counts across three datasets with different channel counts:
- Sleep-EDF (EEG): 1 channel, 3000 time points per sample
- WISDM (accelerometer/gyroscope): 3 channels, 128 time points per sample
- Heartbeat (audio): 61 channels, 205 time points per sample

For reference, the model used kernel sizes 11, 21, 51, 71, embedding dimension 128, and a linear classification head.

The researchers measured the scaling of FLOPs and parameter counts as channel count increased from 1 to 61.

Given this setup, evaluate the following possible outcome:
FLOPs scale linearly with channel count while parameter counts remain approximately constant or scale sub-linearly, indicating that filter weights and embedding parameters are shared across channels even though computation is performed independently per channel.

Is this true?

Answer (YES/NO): NO